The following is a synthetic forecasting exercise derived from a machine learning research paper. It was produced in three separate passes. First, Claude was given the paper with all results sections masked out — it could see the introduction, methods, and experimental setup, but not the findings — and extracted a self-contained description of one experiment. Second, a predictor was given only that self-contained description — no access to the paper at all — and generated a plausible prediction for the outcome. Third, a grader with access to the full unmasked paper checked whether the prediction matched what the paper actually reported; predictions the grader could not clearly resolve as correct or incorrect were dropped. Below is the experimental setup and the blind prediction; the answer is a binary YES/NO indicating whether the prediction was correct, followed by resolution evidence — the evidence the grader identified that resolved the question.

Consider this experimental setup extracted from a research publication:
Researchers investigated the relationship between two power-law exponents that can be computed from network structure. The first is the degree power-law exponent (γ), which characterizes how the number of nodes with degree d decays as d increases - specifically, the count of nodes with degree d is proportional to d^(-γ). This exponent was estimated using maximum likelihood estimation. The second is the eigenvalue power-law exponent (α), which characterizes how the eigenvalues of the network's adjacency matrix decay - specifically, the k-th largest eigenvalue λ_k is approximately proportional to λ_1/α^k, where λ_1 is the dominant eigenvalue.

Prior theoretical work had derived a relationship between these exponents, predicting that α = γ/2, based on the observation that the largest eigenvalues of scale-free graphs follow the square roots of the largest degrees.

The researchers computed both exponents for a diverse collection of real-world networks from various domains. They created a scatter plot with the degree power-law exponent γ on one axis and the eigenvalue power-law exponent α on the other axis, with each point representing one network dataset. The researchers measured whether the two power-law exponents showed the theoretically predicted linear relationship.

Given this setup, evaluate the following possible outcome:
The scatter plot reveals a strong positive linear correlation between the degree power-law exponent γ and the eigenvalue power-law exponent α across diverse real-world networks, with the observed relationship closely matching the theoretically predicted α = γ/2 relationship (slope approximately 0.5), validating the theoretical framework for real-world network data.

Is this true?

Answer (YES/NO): NO